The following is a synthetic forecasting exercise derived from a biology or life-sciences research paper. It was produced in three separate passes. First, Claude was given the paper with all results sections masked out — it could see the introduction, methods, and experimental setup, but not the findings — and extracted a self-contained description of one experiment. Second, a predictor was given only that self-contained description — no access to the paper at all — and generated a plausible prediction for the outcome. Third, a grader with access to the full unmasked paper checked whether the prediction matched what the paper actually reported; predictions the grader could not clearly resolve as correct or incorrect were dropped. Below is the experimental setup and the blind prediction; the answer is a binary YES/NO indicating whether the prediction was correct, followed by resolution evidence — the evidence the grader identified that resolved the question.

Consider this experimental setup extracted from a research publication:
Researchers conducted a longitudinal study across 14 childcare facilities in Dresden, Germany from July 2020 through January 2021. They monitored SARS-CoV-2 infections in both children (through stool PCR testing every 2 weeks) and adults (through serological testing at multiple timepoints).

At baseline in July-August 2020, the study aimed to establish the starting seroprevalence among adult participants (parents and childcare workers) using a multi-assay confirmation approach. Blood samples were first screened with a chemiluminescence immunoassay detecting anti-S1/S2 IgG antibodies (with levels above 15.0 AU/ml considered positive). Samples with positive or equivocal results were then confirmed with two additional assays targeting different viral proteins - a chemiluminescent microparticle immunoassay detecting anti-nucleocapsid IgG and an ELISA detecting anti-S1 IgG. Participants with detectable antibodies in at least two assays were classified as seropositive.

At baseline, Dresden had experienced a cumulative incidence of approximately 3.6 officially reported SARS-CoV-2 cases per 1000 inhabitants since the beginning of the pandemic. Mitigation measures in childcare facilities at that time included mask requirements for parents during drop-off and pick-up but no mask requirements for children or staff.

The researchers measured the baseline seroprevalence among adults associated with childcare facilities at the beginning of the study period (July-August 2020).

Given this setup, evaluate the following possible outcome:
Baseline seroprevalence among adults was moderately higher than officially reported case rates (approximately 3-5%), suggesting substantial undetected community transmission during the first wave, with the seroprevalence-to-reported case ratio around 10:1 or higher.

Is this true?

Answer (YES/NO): NO